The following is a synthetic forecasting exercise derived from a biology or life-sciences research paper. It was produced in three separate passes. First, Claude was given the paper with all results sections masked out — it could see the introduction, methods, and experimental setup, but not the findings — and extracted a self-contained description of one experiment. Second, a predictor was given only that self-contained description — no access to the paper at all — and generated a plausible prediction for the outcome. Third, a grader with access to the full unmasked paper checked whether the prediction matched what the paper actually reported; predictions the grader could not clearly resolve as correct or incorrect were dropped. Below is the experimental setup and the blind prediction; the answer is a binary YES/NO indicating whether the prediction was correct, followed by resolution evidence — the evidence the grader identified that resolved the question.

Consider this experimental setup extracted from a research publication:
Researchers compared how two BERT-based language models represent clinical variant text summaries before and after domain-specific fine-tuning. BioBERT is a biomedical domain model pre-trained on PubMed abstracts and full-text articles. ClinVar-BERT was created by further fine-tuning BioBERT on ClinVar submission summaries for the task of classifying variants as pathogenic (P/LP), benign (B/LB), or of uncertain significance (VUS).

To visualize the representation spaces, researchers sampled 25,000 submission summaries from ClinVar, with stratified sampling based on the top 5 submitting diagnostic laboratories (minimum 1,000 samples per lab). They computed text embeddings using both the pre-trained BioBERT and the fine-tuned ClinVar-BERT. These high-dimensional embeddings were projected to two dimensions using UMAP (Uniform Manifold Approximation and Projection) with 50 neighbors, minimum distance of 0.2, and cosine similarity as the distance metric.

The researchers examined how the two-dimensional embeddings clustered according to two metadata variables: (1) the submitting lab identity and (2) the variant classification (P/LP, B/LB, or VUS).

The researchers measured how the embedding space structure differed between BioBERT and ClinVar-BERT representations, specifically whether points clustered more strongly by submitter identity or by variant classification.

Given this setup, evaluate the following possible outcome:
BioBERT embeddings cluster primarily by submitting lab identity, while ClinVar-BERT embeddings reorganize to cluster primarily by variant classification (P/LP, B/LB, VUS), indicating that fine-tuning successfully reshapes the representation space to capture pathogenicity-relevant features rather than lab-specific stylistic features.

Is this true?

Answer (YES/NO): NO